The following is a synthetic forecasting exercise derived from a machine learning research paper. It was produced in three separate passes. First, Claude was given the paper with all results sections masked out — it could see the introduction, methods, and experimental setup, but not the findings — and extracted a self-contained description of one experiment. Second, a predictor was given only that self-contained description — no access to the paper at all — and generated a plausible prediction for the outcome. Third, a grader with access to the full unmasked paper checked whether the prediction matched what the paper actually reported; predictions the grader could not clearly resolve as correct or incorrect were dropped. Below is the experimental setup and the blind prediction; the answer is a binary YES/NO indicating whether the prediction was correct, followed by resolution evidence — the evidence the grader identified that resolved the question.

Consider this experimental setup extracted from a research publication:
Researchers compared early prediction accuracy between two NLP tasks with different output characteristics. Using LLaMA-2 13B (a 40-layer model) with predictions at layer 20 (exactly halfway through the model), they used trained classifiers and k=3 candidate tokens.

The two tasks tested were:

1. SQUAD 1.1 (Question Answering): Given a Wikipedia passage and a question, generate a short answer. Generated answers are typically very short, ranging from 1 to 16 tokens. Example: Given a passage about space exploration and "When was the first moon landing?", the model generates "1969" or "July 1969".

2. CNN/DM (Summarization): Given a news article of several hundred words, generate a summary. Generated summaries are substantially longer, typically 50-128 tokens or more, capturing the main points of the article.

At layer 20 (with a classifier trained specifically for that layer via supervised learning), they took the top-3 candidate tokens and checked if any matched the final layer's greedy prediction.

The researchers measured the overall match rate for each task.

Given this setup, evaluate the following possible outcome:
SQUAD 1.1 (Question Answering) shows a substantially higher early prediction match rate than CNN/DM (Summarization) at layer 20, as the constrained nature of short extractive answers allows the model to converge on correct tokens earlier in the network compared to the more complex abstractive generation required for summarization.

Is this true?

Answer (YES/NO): YES